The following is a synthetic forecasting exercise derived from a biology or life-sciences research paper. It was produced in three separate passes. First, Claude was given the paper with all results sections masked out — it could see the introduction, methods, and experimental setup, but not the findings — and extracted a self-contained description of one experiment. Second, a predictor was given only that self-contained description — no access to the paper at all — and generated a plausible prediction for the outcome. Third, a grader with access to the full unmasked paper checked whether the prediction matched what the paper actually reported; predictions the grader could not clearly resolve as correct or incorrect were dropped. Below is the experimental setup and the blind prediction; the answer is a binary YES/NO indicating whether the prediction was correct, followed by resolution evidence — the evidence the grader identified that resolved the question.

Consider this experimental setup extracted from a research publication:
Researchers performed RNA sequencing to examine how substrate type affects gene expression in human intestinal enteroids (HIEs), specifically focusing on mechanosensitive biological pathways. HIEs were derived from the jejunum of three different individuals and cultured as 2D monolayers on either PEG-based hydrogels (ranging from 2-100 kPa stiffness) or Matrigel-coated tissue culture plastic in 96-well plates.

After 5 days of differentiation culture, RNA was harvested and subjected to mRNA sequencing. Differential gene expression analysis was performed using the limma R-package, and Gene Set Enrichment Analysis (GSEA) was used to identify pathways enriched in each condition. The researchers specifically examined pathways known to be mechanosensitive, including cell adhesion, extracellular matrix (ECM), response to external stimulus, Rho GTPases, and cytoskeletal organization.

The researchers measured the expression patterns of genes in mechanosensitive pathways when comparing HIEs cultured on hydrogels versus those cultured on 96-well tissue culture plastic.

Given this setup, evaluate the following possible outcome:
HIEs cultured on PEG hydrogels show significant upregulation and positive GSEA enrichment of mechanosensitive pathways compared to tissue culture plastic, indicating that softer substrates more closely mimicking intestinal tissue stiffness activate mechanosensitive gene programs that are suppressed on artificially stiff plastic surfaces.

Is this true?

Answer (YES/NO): YES